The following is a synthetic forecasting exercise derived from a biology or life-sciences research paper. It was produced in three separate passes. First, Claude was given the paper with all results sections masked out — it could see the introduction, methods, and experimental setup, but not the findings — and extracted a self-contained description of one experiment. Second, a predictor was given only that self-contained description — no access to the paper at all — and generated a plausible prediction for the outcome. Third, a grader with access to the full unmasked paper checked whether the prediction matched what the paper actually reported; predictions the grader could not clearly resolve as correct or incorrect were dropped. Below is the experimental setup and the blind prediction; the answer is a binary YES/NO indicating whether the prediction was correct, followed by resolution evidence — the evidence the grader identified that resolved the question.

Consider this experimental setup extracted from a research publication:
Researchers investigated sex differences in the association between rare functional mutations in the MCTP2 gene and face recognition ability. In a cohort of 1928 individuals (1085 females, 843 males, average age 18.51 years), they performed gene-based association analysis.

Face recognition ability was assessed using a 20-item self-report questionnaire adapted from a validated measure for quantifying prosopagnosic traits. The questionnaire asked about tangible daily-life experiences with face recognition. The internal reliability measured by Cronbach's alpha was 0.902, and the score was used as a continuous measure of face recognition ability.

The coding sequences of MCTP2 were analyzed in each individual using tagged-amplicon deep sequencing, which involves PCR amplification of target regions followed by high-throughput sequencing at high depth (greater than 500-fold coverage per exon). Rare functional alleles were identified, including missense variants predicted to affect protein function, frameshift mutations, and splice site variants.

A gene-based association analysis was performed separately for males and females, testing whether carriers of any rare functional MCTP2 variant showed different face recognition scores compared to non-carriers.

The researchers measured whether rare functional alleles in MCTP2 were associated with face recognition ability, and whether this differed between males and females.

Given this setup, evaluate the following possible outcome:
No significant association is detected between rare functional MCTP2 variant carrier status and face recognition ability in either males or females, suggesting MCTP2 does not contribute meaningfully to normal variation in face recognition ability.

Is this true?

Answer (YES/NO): NO